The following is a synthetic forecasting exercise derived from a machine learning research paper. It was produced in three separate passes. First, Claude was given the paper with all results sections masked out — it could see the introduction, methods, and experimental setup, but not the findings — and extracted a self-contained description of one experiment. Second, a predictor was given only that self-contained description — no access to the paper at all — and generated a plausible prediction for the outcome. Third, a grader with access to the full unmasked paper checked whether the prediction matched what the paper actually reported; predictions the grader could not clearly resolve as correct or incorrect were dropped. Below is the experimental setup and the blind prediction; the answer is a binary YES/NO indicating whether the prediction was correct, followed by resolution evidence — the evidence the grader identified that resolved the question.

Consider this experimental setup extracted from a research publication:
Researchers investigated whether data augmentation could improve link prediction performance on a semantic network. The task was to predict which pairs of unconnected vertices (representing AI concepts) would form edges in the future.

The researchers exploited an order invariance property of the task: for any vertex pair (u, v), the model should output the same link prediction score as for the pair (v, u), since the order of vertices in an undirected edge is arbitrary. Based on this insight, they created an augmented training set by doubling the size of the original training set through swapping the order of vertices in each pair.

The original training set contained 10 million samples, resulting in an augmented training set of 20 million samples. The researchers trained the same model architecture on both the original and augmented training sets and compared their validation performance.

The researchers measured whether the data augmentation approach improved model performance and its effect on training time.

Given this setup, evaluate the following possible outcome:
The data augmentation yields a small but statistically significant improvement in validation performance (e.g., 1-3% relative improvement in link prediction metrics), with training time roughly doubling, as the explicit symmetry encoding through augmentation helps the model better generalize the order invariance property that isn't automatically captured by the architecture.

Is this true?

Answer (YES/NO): NO